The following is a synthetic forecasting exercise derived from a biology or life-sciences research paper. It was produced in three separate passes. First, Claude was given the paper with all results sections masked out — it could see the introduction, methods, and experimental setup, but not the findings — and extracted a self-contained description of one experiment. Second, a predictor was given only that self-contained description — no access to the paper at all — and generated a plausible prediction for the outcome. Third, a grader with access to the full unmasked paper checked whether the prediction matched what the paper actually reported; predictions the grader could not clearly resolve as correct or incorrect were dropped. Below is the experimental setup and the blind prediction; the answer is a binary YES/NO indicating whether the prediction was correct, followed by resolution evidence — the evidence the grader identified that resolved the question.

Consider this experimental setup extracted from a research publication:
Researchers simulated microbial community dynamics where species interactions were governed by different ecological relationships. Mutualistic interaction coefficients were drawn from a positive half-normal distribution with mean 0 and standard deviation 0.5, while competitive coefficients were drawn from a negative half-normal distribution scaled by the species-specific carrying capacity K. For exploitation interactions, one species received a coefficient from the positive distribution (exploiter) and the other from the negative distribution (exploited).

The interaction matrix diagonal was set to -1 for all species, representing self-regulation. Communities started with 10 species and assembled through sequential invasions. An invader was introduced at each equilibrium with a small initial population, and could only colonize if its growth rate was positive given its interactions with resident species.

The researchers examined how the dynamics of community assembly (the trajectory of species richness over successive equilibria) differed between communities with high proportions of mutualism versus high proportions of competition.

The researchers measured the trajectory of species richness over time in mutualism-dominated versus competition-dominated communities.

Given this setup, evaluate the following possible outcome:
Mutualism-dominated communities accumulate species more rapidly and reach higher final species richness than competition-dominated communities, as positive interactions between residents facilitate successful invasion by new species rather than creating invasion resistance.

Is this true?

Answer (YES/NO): NO